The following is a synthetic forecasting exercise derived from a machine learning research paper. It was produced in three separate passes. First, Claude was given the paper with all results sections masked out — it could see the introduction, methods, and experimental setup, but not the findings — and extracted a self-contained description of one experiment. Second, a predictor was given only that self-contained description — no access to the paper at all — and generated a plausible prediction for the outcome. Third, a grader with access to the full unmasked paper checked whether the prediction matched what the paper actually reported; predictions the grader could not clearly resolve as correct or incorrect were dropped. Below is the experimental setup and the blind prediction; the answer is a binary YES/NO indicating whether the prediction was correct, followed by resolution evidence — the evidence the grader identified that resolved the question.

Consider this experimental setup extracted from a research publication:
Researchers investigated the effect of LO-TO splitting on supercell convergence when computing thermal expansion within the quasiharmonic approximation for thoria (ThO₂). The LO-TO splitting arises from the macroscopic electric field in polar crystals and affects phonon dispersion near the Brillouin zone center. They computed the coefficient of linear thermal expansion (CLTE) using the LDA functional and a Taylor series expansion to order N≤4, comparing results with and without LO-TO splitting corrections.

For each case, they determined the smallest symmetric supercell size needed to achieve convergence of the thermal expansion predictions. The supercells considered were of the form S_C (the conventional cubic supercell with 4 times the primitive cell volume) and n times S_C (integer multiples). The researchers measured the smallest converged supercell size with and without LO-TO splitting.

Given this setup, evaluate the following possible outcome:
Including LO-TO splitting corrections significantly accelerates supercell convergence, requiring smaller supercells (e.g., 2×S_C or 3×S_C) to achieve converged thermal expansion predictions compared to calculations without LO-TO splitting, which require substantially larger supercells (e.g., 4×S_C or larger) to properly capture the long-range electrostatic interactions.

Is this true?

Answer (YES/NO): NO